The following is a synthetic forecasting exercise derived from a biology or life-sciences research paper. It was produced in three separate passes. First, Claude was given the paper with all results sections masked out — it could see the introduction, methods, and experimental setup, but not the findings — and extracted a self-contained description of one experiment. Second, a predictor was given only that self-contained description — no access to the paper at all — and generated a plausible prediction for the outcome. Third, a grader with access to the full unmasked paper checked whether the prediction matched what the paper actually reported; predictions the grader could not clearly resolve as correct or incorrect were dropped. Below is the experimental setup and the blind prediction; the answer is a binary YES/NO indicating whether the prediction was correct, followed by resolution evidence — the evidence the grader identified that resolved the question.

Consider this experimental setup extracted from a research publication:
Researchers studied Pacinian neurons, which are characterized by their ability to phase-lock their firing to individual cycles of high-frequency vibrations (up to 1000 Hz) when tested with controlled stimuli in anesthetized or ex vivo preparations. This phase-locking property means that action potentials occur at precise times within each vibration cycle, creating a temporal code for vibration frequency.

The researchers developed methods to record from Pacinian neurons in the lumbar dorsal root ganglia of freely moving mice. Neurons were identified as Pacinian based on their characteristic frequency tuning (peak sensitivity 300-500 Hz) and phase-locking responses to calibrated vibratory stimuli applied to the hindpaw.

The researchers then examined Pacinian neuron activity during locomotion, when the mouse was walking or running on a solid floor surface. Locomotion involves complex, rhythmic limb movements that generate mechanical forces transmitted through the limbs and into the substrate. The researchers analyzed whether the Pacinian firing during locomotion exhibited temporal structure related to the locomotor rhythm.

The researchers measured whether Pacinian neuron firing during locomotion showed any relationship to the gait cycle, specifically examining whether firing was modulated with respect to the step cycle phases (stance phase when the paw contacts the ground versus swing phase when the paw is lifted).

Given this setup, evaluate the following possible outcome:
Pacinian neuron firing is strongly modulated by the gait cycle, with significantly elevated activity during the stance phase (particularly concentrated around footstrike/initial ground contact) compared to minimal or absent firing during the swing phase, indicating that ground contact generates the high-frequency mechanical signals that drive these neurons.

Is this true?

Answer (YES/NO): YES